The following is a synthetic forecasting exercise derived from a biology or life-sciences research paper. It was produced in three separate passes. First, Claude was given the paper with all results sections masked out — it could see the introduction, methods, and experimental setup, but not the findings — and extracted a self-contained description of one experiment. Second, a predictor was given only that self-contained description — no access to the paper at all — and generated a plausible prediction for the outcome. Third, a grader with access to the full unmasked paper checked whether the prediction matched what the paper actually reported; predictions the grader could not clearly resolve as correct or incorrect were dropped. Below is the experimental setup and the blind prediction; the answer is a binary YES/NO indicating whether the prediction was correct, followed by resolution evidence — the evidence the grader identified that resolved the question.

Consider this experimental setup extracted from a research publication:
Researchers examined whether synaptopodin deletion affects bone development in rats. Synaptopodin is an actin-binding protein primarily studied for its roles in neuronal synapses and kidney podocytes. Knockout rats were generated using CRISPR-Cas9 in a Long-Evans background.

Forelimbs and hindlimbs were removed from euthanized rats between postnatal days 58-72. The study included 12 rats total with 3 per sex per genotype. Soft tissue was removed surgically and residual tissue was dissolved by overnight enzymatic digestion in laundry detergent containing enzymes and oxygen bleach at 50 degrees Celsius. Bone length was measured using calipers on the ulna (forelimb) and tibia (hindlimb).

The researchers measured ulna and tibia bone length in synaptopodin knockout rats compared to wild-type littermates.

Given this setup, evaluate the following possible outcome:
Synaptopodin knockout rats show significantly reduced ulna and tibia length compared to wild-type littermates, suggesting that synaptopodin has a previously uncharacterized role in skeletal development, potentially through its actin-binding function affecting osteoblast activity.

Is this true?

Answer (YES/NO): NO